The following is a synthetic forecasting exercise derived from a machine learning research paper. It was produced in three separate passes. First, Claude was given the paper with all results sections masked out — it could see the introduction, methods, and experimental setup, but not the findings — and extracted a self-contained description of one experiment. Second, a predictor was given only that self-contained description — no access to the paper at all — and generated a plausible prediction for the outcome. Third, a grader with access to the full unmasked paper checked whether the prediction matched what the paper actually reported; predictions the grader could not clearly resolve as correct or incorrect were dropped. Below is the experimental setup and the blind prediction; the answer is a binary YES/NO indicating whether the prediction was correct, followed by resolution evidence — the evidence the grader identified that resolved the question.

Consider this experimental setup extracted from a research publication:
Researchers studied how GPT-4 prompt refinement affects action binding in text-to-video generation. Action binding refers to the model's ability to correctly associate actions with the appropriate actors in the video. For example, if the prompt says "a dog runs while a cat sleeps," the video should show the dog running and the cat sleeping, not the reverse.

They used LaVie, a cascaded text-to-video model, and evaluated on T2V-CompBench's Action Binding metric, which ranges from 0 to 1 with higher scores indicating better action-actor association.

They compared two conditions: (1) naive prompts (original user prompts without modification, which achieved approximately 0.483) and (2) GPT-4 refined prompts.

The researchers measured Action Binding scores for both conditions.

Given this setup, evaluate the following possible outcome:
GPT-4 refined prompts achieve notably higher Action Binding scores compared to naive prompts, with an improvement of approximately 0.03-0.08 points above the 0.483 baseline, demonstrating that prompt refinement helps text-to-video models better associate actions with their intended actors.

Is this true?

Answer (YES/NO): NO